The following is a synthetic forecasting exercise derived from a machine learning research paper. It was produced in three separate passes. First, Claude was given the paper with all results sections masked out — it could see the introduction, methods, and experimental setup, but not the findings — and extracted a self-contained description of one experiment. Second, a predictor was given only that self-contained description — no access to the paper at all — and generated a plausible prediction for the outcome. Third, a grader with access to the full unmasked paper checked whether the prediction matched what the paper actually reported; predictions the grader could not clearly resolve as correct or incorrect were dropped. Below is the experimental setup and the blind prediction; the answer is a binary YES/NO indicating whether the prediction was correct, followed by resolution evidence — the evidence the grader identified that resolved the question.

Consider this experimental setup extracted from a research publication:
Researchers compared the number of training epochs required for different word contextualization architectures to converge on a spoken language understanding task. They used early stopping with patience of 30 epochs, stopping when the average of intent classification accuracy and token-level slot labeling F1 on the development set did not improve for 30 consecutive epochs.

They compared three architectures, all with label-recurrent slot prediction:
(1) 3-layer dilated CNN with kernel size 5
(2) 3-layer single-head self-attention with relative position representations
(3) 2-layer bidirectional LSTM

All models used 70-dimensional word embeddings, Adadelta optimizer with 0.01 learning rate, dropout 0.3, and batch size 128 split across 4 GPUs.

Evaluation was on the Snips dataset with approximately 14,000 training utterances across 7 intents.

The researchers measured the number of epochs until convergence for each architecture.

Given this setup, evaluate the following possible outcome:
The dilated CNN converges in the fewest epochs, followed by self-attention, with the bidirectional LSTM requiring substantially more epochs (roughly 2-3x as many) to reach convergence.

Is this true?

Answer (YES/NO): NO